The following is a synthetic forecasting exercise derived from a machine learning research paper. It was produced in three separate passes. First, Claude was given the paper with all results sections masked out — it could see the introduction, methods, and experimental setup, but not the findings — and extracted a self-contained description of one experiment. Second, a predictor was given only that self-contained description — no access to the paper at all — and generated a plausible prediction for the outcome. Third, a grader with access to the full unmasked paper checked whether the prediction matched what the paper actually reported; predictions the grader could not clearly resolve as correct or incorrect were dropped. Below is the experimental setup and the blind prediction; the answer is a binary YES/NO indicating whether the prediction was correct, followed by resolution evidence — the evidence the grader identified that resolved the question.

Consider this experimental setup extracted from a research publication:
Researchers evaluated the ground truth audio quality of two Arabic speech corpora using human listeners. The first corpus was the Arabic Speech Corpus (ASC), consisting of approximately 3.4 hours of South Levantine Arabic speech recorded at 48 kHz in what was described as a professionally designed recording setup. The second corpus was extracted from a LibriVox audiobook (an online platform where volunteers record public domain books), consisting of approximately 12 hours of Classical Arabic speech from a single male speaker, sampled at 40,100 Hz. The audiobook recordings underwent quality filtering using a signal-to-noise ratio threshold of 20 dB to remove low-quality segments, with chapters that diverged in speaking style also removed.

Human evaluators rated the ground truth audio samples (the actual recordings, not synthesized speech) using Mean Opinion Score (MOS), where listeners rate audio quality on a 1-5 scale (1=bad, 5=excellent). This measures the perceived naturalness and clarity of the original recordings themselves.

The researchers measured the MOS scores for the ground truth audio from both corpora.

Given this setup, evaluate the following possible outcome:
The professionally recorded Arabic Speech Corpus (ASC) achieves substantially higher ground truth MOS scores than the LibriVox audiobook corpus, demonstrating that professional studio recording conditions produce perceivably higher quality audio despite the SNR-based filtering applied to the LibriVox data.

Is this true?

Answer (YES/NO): NO